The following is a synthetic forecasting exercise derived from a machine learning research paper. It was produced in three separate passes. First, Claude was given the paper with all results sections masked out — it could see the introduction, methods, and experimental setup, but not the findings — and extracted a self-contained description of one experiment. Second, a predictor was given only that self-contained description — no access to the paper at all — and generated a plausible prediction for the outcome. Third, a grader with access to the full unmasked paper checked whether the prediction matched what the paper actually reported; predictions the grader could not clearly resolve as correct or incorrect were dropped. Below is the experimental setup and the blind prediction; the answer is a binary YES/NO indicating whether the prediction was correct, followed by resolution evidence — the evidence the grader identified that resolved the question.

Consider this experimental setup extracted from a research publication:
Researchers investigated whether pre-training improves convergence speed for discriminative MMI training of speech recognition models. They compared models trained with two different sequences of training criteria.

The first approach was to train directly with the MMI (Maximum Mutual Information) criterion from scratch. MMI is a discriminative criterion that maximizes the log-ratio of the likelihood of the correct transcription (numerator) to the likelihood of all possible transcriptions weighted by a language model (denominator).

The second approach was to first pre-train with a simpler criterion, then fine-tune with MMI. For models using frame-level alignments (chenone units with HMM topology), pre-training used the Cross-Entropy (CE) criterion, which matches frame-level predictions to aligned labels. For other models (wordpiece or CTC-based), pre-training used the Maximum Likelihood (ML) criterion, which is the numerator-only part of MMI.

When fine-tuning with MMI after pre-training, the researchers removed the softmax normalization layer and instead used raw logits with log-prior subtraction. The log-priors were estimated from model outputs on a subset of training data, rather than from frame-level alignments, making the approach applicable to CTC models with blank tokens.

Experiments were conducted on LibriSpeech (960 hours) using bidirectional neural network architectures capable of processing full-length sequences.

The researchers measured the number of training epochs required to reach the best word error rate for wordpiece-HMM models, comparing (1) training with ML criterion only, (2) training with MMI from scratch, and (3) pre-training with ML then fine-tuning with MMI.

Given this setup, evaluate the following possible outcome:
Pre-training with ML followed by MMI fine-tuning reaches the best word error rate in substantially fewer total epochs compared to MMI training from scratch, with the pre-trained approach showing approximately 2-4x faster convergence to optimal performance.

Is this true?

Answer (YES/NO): NO